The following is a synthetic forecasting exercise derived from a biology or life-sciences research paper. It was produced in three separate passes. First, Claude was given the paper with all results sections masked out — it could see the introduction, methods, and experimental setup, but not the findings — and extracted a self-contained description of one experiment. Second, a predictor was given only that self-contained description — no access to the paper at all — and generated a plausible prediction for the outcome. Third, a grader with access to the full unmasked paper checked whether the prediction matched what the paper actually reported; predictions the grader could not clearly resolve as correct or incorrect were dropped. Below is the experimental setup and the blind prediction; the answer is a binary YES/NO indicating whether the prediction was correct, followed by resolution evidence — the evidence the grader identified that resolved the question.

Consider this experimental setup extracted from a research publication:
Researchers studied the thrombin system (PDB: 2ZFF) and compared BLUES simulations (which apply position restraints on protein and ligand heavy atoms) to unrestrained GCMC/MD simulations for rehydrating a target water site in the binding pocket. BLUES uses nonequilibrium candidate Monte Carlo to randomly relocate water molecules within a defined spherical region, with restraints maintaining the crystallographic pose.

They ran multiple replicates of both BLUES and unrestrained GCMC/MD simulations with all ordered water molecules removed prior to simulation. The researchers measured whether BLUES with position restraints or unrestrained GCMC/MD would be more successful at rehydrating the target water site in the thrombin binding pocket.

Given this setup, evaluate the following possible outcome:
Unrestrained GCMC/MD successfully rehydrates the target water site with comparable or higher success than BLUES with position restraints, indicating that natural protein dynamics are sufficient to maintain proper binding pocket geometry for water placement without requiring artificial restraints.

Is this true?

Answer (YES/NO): YES